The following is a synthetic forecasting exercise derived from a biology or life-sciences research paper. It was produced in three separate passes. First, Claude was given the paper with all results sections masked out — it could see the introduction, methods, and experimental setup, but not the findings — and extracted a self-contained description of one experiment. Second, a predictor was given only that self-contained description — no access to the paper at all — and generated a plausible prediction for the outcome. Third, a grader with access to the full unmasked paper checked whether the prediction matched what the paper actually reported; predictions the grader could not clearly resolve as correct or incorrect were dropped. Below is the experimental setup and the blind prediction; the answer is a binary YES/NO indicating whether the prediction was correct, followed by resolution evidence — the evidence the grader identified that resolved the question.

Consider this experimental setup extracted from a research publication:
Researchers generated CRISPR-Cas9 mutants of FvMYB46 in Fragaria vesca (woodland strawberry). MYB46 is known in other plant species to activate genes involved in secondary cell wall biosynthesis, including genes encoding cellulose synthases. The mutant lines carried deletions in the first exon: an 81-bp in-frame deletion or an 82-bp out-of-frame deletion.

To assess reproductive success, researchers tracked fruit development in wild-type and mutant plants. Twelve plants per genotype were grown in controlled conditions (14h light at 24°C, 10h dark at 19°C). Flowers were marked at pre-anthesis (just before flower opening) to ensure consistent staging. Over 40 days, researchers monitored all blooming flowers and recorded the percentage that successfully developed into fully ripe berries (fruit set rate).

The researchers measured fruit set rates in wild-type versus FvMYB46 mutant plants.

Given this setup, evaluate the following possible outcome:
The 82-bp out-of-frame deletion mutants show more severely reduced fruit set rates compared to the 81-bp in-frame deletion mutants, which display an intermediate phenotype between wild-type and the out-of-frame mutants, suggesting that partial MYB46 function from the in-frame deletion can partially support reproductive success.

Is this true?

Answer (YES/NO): NO